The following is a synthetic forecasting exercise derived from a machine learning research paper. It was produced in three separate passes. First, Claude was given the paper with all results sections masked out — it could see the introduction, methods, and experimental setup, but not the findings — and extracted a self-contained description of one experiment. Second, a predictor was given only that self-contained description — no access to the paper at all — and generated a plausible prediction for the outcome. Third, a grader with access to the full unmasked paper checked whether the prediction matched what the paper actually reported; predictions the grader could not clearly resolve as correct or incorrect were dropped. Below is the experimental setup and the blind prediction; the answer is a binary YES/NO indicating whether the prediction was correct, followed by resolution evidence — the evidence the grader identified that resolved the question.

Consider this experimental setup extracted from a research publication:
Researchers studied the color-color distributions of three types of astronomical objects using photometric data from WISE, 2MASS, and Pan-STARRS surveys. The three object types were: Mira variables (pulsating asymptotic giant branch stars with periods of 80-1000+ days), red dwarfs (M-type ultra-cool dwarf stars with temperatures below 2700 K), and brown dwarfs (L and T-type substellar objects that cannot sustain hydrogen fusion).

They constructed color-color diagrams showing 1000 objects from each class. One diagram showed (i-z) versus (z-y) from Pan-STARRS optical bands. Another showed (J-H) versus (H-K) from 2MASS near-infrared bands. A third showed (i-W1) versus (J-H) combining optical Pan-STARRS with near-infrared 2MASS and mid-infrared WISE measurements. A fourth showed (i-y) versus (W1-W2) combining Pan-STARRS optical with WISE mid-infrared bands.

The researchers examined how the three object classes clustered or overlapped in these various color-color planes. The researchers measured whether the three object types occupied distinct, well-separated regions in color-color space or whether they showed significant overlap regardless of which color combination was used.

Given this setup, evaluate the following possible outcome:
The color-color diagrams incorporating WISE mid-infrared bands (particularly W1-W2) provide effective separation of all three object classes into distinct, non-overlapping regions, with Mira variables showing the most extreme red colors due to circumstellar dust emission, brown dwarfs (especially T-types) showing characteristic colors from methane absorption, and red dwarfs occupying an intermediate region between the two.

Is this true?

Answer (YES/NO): NO